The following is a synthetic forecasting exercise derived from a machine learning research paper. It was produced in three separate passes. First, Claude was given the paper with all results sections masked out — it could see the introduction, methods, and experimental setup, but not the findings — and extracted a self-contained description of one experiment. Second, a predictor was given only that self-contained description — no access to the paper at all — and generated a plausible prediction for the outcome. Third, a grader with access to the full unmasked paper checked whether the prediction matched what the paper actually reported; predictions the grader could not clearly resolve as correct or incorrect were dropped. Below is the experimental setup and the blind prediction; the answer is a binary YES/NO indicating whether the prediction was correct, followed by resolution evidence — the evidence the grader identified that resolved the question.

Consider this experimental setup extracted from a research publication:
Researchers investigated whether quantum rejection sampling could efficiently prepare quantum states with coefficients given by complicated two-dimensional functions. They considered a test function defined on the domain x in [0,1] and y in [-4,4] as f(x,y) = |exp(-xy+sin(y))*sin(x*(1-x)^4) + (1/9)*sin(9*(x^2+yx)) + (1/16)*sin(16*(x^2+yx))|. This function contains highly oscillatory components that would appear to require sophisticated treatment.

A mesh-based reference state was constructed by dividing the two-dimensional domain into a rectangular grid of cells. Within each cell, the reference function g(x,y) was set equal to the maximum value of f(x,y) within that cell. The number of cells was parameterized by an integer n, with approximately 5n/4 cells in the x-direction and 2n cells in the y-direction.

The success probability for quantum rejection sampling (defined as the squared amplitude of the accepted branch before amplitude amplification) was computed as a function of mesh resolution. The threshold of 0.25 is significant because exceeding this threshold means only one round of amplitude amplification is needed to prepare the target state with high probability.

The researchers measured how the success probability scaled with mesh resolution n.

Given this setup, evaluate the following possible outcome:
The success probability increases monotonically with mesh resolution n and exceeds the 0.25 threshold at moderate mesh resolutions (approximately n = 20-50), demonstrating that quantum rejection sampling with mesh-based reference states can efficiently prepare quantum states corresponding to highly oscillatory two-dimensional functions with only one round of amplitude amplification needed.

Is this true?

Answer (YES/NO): NO